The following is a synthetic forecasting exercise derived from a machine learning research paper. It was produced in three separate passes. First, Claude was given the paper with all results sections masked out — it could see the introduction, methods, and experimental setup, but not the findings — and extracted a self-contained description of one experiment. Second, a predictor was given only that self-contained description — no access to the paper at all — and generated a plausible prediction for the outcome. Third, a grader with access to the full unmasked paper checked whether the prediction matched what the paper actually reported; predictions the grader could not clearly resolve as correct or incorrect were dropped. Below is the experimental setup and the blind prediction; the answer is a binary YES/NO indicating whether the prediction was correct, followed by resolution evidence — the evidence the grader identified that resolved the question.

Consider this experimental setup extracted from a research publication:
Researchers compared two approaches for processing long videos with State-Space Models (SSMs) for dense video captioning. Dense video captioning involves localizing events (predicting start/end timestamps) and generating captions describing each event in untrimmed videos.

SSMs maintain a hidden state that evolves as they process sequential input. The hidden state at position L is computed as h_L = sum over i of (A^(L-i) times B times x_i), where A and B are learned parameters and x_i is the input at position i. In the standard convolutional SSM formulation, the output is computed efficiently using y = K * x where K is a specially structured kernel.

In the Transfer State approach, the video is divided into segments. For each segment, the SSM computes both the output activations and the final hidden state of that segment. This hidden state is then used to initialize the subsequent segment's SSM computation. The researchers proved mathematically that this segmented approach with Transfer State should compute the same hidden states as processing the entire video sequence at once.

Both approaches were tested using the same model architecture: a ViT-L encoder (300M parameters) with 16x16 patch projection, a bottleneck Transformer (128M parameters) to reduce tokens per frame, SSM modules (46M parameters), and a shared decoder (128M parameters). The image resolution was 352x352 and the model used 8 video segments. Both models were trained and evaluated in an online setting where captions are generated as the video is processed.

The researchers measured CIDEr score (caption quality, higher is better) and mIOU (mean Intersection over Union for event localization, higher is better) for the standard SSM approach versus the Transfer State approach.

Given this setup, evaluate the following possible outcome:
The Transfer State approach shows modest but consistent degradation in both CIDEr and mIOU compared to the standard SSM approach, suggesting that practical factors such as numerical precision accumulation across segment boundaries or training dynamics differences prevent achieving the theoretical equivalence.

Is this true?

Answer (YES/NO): NO